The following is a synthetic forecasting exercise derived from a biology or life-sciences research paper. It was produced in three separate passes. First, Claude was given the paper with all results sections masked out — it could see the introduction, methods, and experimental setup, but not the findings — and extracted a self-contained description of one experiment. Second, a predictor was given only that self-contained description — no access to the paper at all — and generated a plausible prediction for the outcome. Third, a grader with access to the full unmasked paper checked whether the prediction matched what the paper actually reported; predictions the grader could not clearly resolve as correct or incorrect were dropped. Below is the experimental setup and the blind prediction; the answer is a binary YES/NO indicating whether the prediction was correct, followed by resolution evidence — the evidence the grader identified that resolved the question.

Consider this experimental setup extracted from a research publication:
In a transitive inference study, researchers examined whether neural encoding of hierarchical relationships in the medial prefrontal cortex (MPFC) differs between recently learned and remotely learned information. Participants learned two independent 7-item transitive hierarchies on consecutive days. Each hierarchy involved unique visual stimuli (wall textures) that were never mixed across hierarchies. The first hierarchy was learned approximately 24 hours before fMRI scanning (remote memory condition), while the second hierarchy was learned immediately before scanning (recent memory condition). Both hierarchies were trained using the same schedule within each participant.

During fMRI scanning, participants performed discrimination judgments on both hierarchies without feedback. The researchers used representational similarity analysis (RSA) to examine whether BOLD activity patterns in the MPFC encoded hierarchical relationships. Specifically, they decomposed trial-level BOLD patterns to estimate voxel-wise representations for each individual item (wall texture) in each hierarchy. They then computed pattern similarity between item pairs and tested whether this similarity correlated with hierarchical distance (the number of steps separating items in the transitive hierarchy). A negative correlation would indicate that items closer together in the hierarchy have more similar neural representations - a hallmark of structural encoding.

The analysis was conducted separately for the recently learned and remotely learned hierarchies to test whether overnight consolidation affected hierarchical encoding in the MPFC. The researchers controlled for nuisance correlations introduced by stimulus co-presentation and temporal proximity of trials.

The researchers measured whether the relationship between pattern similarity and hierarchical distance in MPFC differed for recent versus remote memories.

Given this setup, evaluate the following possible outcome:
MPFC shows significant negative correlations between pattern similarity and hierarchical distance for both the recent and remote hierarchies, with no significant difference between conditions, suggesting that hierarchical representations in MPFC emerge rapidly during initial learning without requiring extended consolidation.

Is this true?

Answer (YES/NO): NO